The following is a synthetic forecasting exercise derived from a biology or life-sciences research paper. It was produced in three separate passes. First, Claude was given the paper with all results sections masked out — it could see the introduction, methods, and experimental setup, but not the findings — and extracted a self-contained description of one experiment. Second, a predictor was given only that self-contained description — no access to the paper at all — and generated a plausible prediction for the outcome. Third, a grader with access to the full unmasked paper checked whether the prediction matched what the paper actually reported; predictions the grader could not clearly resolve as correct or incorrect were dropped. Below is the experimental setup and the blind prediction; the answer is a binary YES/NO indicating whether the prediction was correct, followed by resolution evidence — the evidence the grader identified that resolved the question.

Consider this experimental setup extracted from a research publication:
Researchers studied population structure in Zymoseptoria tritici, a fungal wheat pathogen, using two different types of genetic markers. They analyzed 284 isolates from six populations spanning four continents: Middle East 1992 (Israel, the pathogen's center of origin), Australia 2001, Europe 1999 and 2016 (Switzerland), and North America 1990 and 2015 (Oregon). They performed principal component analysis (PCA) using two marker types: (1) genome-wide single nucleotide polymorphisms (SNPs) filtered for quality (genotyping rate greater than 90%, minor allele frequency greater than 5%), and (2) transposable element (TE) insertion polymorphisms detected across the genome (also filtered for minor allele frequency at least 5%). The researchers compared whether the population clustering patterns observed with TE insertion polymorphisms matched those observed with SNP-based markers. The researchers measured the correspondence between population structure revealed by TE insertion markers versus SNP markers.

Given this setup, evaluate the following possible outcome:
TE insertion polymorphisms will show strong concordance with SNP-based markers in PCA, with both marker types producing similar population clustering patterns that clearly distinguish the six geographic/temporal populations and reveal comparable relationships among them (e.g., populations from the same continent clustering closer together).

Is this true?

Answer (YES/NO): NO